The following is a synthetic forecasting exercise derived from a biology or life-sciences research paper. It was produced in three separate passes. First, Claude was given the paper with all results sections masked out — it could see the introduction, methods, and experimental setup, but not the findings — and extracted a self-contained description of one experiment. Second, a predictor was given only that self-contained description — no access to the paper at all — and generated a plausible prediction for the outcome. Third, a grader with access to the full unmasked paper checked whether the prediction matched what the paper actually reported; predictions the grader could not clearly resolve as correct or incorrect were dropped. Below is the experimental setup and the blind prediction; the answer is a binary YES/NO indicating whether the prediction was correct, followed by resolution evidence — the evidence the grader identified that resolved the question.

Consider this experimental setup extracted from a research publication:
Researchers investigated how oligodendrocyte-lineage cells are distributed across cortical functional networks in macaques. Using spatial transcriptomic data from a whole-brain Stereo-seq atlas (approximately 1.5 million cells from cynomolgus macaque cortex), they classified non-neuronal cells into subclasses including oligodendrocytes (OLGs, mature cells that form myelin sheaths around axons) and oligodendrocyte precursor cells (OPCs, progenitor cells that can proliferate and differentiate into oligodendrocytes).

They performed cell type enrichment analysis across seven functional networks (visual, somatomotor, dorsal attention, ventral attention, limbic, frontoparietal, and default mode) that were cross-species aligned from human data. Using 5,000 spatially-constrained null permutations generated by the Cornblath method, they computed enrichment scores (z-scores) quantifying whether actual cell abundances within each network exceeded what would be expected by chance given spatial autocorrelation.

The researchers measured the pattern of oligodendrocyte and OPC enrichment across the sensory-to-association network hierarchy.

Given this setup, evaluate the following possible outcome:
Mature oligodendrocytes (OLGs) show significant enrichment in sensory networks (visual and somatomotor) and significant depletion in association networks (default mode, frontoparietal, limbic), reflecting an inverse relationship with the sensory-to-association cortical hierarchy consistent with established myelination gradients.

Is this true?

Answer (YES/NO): NO